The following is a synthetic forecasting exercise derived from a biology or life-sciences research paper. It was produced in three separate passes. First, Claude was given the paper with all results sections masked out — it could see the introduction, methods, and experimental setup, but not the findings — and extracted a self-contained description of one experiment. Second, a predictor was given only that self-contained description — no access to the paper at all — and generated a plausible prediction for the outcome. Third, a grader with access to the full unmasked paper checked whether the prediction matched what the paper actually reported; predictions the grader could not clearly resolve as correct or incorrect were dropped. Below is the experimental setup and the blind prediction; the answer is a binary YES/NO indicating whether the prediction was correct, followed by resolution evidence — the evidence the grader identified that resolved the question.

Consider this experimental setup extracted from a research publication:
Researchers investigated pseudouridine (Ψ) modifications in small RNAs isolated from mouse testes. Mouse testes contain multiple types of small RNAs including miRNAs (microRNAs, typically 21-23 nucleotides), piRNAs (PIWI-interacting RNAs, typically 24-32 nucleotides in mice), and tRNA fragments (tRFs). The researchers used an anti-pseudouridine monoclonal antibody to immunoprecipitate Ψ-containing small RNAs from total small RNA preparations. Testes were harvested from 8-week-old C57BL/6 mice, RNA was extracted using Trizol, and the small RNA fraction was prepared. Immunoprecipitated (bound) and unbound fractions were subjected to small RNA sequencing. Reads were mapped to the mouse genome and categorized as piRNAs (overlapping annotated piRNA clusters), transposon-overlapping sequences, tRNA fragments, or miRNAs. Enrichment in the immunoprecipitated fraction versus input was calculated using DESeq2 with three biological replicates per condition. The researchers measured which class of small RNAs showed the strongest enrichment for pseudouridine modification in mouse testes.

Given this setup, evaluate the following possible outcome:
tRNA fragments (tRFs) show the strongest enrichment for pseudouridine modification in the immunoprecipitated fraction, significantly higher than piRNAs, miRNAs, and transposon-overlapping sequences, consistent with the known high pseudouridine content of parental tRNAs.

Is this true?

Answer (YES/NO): NO